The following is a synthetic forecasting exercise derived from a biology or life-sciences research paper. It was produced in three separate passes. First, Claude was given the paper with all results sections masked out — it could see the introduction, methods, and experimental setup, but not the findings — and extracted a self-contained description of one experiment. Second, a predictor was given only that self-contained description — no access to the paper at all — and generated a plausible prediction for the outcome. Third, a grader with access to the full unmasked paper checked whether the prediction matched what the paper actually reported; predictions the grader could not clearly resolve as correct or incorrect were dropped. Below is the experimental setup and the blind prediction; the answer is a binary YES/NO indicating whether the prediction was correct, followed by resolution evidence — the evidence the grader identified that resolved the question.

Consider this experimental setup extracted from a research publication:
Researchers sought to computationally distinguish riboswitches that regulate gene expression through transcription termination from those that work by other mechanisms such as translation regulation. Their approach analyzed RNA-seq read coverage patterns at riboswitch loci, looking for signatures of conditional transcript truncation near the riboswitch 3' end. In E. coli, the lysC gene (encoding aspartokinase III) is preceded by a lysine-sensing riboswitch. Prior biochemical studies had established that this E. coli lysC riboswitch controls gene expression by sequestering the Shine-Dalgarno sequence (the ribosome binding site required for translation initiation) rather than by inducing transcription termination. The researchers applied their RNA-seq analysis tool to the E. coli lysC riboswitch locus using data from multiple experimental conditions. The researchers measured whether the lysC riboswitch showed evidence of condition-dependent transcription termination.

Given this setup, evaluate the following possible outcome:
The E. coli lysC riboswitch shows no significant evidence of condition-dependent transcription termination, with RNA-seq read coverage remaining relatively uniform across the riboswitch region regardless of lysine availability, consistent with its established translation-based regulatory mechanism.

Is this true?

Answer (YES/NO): NO